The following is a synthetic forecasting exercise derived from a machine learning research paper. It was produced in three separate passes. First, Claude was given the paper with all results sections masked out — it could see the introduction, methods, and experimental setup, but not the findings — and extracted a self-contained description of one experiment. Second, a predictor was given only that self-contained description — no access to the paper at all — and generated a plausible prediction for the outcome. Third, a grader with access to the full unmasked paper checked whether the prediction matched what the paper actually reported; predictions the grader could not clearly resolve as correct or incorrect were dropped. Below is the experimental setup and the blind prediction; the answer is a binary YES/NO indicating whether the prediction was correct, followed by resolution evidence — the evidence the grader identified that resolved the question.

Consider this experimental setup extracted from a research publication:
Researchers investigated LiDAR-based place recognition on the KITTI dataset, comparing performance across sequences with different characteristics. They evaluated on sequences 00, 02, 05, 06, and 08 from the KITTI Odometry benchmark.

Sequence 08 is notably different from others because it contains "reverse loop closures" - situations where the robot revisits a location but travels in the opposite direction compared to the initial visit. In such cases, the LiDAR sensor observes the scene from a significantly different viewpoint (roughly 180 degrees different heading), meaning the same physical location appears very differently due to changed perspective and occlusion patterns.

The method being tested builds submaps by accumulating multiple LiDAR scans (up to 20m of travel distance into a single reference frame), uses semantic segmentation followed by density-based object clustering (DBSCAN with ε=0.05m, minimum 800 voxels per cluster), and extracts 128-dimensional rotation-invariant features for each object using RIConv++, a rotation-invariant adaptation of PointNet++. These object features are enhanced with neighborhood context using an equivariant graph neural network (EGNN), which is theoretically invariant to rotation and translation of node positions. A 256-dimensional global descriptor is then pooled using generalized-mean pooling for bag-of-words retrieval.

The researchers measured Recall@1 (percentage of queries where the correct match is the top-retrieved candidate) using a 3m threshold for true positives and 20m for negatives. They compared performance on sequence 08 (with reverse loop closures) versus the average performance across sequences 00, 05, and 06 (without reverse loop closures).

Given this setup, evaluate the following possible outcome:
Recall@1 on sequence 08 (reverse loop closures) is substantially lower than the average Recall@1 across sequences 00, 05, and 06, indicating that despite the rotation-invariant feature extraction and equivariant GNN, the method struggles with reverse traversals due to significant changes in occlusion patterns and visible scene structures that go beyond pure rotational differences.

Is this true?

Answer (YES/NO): YES